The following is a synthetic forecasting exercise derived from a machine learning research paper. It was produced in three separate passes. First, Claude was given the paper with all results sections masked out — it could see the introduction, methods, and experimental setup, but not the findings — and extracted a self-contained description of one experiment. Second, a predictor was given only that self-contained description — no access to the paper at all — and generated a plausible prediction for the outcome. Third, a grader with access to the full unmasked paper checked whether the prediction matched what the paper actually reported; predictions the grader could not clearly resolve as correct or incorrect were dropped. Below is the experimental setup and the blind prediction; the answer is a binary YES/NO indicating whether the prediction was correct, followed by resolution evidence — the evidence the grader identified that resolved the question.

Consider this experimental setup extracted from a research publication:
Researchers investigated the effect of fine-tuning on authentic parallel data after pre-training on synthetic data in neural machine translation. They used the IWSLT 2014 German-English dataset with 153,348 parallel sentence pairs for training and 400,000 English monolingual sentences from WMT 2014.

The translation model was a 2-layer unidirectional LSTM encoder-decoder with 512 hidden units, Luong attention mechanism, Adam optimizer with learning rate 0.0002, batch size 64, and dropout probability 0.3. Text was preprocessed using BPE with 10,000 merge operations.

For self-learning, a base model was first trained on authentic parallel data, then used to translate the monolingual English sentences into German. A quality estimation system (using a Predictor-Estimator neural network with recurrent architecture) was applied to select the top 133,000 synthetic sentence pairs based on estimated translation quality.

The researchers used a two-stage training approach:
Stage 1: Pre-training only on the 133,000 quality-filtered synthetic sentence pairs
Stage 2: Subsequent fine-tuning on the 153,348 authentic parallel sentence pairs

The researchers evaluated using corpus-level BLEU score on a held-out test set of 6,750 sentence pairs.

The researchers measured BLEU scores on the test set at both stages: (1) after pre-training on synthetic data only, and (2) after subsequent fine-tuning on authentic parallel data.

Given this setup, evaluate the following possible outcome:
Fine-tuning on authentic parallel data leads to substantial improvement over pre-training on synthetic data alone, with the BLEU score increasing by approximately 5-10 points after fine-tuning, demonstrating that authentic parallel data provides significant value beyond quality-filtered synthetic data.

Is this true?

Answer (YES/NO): NO